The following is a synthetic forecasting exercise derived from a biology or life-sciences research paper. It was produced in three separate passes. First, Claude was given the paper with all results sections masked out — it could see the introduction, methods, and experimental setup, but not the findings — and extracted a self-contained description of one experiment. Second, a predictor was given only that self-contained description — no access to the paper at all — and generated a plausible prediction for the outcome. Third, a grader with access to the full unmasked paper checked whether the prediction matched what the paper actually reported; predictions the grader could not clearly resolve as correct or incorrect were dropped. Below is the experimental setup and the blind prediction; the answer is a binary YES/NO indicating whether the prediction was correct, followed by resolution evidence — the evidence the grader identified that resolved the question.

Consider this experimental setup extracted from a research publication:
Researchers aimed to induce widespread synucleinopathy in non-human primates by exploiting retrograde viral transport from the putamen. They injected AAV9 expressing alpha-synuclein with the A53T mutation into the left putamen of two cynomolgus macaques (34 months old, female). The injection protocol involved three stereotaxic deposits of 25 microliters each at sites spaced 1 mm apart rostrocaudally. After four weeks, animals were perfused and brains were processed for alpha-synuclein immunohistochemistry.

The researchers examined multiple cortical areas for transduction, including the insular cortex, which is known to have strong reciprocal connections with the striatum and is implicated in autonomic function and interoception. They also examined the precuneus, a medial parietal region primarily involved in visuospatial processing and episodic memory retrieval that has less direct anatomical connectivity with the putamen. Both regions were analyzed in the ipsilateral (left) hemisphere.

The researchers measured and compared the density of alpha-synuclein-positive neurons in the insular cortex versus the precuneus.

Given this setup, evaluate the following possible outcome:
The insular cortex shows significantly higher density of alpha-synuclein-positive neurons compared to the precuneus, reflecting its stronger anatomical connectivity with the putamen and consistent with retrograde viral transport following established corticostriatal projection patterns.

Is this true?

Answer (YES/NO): YES